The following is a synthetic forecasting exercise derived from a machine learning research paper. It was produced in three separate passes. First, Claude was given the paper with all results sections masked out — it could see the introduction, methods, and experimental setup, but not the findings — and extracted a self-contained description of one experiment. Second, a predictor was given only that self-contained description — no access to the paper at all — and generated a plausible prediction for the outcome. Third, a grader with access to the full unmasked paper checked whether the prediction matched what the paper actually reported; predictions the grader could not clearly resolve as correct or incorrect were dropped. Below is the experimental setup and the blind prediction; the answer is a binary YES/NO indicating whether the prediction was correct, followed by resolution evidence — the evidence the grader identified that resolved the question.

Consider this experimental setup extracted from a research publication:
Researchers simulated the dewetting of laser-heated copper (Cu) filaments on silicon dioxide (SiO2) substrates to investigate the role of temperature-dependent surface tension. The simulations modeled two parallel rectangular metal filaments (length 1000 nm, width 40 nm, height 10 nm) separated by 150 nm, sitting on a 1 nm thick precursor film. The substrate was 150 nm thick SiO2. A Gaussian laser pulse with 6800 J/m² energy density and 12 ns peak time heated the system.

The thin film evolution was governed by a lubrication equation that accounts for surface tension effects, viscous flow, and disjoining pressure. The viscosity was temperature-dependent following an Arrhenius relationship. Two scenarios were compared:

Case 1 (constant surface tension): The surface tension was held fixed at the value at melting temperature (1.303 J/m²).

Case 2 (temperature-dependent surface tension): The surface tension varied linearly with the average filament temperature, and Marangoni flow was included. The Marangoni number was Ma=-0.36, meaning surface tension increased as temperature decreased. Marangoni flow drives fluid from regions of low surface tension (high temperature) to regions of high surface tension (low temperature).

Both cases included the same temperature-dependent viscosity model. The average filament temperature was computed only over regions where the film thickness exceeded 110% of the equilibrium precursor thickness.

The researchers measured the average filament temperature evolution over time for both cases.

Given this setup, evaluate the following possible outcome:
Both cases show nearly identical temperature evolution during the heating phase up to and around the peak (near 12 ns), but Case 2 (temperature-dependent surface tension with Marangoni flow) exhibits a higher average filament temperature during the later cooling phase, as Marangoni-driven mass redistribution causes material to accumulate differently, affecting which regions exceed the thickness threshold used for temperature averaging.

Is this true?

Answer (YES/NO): NO